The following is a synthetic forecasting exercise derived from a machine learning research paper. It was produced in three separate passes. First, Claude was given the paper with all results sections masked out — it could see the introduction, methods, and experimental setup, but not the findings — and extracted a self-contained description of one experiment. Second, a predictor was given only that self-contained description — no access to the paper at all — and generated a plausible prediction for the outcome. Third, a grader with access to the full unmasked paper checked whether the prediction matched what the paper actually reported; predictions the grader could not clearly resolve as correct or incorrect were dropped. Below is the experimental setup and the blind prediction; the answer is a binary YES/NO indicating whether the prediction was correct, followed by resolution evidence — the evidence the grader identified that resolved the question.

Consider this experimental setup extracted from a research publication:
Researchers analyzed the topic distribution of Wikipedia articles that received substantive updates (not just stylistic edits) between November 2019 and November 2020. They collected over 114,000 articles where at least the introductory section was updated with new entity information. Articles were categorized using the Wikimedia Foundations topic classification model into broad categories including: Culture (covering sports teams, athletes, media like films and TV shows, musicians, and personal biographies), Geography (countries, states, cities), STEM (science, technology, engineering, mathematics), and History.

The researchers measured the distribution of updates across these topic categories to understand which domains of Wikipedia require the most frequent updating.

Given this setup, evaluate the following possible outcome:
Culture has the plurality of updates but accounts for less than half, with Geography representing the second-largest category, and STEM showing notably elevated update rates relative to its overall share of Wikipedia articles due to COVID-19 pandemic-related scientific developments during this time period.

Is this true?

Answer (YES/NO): NO